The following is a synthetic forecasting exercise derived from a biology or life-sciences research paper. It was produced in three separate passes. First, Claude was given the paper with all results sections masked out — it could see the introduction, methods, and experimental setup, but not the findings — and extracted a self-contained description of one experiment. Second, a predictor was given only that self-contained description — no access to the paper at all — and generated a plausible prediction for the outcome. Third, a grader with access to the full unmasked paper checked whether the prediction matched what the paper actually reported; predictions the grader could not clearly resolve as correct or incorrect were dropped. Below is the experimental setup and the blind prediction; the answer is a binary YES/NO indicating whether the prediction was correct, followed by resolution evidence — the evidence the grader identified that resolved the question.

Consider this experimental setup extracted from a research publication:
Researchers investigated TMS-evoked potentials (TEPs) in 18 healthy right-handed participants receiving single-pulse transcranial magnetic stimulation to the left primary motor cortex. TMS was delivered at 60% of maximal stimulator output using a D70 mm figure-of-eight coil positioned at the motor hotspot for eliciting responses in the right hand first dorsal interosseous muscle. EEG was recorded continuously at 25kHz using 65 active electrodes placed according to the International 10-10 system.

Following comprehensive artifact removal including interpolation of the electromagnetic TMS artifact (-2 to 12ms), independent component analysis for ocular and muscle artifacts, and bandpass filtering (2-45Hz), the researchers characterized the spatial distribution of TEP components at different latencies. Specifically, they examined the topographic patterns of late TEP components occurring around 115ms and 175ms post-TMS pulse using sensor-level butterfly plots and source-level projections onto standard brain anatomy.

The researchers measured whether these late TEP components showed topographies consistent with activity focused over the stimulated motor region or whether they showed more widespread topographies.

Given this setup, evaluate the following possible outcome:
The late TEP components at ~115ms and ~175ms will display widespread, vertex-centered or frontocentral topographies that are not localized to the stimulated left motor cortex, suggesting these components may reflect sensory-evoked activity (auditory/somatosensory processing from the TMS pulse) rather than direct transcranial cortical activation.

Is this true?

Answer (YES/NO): YES